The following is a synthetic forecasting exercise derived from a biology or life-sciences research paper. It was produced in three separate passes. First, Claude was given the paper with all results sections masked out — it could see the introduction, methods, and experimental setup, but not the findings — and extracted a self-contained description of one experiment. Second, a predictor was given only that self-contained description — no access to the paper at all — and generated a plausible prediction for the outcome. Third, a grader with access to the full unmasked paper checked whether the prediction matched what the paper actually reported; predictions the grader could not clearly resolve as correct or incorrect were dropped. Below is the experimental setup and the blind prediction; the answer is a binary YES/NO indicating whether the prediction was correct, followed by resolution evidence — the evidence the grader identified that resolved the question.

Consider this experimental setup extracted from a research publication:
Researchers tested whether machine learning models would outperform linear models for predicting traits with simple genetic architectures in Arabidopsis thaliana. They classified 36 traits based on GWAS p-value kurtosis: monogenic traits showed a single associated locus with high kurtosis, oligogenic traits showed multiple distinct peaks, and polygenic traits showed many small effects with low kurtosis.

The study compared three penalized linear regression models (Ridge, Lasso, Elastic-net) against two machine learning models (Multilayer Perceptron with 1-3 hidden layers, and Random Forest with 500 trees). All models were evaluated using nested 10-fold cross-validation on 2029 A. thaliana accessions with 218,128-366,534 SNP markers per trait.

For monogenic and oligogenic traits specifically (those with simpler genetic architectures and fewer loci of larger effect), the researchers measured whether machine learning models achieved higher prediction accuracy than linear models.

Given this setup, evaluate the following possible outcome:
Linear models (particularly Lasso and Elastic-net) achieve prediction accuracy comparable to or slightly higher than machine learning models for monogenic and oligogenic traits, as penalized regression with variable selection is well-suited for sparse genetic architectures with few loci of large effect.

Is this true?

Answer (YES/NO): NO